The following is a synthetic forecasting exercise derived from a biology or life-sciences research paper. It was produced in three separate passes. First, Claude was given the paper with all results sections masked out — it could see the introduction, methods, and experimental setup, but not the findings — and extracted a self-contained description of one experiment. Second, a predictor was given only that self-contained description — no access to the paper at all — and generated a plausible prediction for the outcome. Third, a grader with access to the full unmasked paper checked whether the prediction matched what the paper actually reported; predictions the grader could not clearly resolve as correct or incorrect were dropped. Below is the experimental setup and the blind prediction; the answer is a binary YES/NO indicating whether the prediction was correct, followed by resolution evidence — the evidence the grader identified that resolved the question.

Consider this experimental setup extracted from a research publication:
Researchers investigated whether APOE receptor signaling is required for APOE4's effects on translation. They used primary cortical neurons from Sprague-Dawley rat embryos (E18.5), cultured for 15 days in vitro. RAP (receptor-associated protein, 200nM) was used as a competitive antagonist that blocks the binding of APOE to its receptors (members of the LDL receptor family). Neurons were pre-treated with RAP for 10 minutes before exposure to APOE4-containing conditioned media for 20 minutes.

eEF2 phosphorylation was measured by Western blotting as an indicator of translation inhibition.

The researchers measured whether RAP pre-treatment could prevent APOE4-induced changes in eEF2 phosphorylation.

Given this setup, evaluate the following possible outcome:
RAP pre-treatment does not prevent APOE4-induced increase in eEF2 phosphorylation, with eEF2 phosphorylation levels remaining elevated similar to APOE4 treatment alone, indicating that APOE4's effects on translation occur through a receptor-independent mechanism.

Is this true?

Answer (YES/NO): NO